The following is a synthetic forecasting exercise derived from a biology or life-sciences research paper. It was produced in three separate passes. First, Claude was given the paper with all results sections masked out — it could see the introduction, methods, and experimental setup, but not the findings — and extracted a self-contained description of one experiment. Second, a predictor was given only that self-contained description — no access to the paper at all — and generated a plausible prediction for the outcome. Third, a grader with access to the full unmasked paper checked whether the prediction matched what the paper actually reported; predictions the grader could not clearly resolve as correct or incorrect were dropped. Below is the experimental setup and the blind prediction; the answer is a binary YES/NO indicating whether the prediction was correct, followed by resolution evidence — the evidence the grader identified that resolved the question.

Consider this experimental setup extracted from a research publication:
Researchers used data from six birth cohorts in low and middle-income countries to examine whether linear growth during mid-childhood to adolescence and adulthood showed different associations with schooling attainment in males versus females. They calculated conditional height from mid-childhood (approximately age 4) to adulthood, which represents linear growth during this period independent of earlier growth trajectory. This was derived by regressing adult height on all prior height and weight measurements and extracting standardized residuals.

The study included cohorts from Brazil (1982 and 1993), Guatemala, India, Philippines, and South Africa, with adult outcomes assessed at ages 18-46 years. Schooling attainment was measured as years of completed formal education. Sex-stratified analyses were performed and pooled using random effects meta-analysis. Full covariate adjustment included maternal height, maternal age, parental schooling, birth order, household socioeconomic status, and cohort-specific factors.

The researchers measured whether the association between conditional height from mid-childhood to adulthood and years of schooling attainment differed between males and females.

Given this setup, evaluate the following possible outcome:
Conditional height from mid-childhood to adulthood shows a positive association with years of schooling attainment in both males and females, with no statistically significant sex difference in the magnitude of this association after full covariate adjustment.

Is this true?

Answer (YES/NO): NO